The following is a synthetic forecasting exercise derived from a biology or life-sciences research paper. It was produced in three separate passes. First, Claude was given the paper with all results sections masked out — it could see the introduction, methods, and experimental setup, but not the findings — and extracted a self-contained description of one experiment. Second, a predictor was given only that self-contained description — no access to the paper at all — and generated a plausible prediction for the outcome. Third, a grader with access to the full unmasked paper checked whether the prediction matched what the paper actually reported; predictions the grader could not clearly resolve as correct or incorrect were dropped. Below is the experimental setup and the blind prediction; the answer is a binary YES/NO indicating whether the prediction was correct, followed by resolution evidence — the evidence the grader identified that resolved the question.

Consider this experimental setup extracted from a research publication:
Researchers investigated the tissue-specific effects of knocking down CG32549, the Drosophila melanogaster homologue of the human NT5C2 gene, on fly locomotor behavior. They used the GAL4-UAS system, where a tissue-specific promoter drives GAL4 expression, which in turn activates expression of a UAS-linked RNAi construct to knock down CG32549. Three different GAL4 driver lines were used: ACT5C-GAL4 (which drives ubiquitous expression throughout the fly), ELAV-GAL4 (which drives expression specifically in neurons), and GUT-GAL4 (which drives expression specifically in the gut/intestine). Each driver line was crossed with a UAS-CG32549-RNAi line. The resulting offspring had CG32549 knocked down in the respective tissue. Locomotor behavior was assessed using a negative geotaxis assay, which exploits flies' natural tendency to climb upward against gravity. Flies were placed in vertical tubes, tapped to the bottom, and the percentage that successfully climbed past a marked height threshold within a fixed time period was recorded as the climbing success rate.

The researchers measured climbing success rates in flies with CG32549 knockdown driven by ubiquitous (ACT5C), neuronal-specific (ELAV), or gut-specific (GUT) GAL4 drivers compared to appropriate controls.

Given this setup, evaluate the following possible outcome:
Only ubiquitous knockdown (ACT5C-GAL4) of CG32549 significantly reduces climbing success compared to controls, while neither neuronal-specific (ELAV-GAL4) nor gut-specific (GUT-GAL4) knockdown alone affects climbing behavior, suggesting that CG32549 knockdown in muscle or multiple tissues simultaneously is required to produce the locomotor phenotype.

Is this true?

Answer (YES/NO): NO